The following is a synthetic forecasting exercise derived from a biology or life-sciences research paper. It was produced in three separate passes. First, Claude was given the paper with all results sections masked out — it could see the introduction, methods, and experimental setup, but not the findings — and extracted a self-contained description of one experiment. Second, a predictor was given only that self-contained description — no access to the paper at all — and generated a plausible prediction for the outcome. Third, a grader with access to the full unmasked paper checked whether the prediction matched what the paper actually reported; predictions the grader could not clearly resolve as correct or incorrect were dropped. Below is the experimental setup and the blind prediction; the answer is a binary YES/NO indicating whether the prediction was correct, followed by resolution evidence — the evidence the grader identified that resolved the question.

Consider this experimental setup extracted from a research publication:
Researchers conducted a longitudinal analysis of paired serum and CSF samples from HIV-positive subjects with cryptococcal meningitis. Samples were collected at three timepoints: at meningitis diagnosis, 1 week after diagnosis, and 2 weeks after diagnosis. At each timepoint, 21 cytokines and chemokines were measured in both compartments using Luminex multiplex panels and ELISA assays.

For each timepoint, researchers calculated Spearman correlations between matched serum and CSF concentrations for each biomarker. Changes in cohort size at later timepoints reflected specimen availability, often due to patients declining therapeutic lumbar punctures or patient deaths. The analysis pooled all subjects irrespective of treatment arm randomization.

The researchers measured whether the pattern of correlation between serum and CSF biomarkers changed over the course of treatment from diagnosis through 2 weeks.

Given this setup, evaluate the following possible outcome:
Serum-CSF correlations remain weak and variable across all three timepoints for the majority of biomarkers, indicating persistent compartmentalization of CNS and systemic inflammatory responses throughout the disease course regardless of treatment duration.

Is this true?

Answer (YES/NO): YES